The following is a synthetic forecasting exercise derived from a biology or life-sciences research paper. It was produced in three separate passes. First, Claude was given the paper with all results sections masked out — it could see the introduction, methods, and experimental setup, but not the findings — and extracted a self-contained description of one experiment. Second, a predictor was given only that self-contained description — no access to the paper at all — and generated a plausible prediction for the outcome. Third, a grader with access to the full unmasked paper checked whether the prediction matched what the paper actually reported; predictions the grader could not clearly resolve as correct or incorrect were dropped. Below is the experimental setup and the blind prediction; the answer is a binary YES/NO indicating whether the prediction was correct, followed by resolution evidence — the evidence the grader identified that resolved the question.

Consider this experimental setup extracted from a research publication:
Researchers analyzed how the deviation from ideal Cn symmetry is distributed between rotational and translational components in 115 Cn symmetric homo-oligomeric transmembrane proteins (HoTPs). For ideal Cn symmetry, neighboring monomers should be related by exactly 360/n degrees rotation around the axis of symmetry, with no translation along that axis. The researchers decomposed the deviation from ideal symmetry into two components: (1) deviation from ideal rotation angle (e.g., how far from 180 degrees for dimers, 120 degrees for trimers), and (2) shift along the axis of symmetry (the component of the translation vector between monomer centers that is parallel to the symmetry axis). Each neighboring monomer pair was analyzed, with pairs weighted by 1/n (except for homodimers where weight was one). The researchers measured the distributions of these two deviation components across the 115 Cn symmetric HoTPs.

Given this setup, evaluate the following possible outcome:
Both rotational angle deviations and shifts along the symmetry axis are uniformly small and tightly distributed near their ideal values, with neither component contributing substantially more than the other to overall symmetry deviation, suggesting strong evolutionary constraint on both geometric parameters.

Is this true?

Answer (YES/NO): YES